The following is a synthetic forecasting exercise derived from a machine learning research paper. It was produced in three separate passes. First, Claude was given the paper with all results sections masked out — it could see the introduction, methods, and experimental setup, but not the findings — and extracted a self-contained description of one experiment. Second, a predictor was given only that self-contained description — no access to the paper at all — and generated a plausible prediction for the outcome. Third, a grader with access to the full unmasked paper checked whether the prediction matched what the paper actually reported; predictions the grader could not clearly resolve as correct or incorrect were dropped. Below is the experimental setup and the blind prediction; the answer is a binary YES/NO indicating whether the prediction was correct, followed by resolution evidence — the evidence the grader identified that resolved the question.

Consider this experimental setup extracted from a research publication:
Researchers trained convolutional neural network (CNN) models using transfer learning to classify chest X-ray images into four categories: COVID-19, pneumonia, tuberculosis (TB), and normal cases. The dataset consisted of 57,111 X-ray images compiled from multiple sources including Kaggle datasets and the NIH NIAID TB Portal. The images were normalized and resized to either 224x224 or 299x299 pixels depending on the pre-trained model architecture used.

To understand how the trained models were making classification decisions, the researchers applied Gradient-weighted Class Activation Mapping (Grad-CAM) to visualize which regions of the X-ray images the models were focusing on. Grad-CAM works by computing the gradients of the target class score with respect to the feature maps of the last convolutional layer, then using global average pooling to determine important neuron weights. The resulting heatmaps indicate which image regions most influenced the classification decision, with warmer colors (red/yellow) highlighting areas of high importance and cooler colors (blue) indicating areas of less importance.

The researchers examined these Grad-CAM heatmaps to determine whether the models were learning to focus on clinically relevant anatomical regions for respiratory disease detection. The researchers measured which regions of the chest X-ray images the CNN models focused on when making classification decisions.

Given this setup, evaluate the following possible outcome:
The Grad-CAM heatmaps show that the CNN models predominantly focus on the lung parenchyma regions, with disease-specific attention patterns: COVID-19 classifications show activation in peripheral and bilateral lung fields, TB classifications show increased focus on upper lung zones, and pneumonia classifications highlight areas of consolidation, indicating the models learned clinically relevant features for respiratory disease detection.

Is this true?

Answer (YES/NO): NO